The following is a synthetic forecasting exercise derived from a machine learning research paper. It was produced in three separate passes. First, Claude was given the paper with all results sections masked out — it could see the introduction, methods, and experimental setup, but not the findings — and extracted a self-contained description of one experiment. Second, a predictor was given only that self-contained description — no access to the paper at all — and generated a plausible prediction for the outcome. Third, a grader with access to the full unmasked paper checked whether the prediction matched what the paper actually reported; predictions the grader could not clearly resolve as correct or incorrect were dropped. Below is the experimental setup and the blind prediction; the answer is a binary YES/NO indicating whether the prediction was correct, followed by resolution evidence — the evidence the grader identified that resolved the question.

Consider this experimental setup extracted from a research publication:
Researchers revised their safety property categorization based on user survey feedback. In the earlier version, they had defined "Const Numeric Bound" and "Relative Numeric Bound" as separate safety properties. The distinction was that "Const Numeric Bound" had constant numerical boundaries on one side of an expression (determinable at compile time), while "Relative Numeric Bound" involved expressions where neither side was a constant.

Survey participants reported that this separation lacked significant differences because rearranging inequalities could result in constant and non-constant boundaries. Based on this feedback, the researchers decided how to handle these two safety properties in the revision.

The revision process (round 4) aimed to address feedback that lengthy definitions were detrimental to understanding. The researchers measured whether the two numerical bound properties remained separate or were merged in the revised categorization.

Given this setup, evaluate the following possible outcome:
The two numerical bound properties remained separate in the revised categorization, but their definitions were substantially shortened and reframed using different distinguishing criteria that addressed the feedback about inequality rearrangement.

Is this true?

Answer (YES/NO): NO